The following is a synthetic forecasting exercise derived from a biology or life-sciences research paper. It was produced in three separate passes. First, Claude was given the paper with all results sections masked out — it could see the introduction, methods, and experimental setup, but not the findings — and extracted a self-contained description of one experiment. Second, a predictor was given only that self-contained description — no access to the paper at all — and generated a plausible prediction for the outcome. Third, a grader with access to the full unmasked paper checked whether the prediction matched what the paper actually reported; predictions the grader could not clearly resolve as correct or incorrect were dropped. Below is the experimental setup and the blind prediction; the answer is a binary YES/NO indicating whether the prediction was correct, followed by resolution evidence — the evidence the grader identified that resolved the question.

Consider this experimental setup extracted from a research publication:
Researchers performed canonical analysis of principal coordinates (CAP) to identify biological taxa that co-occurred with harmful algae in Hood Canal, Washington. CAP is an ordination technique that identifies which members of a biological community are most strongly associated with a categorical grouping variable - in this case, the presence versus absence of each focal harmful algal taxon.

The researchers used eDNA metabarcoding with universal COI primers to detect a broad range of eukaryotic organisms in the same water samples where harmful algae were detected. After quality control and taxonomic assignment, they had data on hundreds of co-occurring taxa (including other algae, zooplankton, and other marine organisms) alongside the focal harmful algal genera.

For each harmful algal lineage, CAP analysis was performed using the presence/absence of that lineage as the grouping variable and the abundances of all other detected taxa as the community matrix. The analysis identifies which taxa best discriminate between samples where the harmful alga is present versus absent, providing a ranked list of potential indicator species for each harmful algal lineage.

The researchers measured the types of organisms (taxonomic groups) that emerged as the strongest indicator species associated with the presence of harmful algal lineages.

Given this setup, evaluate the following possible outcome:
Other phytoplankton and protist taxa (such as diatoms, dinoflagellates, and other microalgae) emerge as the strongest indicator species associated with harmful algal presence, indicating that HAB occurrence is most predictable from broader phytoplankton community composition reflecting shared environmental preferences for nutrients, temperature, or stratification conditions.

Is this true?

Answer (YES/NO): NO